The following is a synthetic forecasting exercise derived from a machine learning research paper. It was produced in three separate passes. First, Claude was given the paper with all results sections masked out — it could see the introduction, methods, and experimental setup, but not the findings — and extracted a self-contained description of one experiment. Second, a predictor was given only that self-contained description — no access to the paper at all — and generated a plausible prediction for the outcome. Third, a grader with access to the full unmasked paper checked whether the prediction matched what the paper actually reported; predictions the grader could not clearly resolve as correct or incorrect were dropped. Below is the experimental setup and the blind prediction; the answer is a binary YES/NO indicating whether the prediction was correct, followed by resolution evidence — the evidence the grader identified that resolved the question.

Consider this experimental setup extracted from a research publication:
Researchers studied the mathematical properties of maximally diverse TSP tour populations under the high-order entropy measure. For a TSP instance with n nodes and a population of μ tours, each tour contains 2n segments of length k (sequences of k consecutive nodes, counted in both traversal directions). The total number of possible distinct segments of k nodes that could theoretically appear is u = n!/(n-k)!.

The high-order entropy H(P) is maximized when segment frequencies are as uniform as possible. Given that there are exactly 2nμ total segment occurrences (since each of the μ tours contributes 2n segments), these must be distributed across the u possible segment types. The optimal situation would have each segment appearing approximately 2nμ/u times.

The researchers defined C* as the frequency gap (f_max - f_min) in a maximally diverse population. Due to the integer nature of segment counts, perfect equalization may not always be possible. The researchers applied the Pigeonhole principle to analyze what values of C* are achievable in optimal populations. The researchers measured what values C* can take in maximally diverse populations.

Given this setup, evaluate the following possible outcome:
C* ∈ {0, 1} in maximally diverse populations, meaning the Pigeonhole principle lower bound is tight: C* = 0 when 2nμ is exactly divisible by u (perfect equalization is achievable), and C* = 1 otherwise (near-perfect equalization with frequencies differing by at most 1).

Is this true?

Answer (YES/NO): YES